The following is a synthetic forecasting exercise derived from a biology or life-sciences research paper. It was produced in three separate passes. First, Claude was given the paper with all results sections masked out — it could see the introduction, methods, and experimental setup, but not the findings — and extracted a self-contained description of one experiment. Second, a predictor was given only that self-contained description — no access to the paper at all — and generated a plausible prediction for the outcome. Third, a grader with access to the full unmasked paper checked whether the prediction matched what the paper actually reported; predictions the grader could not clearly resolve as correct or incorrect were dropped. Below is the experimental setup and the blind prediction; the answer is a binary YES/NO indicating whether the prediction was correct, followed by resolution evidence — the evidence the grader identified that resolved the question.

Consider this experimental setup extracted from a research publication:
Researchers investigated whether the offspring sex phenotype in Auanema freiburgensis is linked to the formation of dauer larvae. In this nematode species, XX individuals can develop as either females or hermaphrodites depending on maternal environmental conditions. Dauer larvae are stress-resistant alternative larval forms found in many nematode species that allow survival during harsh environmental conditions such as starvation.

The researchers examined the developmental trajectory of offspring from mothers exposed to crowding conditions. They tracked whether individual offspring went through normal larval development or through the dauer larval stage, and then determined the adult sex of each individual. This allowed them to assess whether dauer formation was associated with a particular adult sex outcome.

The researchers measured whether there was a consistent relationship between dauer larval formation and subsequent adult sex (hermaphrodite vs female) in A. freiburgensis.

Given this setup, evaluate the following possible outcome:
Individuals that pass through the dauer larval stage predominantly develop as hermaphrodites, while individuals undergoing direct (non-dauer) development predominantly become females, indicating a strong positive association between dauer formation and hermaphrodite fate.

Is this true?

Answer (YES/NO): YES